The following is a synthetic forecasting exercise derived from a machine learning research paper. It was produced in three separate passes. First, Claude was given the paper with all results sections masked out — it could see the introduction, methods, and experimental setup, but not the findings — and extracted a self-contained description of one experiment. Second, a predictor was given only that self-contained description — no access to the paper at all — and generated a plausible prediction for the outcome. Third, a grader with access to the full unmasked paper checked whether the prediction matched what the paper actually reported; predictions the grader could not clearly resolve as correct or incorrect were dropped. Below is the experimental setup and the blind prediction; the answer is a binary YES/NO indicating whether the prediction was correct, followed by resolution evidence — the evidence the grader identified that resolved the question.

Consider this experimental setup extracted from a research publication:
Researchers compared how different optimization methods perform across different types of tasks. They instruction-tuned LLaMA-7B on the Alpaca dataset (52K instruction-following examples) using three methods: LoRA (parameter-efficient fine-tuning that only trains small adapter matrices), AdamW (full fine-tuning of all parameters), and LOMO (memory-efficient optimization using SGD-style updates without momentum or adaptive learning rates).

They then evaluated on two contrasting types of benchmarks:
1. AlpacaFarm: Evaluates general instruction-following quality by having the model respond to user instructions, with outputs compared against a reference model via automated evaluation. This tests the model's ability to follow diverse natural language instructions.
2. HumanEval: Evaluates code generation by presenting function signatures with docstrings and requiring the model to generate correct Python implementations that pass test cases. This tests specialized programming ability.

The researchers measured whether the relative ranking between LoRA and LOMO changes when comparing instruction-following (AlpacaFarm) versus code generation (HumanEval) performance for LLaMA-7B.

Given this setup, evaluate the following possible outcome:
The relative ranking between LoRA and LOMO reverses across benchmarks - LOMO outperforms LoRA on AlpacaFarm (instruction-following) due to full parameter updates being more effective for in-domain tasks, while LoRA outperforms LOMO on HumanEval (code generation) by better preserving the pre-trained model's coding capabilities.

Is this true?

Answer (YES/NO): NO